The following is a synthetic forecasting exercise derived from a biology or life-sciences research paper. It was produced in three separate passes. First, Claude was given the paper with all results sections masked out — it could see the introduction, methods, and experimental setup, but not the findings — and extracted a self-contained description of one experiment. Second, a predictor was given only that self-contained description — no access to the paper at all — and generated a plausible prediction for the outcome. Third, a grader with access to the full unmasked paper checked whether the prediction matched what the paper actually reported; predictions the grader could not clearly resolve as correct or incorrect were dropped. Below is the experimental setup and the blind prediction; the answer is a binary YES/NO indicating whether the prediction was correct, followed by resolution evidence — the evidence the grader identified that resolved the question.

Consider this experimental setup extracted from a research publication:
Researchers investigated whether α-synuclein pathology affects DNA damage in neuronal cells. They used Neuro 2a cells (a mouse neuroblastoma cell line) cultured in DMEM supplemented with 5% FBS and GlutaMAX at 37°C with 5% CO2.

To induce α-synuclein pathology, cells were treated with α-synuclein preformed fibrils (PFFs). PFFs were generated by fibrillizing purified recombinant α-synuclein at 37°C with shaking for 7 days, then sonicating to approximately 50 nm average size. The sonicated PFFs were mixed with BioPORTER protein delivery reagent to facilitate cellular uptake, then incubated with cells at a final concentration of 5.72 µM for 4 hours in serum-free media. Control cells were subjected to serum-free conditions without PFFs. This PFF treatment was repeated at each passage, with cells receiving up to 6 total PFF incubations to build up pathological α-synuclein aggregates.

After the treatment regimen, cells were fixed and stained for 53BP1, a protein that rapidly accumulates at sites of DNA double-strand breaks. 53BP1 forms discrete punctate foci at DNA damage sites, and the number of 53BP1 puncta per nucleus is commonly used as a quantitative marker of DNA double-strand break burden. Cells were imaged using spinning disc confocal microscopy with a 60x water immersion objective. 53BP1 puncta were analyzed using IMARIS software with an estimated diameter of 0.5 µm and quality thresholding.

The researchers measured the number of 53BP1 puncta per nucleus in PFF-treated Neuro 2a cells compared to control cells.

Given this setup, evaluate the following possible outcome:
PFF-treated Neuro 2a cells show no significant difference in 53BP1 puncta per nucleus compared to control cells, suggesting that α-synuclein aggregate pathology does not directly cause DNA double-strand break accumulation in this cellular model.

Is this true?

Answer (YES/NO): NO